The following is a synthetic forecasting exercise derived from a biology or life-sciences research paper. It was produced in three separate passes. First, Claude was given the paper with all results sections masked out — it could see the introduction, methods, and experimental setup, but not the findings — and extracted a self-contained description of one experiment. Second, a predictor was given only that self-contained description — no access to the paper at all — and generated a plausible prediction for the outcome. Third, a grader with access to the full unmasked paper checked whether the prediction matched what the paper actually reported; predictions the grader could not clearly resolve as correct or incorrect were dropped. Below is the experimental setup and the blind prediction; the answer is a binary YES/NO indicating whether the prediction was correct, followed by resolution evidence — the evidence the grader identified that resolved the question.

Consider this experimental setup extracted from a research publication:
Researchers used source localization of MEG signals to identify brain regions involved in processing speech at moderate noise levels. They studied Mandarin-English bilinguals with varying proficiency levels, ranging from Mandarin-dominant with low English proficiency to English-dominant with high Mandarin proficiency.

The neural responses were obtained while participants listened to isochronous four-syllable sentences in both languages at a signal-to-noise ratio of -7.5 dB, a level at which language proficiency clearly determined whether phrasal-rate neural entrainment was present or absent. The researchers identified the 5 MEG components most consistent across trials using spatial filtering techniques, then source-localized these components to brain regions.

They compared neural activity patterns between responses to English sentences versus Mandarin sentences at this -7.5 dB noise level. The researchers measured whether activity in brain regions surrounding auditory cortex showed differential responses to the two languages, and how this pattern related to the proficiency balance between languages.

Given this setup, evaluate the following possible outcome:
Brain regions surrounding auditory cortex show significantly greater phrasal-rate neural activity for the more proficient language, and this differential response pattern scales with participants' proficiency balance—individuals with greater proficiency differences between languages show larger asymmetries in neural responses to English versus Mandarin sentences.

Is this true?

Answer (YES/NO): NO